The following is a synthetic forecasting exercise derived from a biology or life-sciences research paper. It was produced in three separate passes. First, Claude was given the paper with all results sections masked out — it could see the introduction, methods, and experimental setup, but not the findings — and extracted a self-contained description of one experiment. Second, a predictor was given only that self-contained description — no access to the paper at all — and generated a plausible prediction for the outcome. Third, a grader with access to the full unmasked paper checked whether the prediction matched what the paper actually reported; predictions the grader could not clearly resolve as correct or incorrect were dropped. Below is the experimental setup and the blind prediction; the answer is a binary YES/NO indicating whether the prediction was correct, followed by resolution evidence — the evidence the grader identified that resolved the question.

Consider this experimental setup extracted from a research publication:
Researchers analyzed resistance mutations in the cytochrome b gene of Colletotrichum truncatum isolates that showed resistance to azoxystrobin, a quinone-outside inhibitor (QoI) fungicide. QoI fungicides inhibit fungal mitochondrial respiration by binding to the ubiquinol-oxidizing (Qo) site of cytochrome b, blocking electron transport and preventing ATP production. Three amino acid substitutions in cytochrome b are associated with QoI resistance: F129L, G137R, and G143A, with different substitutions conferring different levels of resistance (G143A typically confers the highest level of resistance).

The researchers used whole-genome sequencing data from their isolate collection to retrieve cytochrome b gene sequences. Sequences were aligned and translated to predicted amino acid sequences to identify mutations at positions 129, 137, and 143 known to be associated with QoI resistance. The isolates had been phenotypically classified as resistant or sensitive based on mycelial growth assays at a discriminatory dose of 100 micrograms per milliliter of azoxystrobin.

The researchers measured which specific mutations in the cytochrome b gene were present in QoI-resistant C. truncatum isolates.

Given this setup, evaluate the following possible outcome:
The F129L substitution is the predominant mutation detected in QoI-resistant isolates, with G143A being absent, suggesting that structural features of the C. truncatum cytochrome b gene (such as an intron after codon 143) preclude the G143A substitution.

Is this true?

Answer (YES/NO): NO